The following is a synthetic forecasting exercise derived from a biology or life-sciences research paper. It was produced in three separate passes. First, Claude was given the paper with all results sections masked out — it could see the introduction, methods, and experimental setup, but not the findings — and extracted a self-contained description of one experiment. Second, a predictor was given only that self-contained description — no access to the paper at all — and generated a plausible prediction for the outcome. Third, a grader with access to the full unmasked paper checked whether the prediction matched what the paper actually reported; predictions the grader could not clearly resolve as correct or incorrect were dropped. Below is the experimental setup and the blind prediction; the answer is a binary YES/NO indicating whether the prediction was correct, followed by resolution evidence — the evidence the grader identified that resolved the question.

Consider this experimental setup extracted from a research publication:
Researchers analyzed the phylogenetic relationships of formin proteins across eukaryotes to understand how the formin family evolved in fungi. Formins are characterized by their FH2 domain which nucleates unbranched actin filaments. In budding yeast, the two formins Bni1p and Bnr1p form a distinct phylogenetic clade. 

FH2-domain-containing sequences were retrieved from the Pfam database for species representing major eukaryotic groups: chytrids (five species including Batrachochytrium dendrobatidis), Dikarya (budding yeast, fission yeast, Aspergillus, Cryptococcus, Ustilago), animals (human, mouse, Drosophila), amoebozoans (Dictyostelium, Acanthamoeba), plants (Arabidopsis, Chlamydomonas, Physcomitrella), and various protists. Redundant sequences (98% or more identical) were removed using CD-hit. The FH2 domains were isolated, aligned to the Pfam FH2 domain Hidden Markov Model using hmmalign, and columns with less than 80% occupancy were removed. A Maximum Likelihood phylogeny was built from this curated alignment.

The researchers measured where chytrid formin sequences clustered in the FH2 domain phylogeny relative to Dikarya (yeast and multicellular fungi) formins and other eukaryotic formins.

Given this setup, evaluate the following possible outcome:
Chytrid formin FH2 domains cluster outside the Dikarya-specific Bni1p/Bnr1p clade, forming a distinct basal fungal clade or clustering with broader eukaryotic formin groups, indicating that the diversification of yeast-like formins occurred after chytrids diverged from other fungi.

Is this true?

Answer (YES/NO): NO